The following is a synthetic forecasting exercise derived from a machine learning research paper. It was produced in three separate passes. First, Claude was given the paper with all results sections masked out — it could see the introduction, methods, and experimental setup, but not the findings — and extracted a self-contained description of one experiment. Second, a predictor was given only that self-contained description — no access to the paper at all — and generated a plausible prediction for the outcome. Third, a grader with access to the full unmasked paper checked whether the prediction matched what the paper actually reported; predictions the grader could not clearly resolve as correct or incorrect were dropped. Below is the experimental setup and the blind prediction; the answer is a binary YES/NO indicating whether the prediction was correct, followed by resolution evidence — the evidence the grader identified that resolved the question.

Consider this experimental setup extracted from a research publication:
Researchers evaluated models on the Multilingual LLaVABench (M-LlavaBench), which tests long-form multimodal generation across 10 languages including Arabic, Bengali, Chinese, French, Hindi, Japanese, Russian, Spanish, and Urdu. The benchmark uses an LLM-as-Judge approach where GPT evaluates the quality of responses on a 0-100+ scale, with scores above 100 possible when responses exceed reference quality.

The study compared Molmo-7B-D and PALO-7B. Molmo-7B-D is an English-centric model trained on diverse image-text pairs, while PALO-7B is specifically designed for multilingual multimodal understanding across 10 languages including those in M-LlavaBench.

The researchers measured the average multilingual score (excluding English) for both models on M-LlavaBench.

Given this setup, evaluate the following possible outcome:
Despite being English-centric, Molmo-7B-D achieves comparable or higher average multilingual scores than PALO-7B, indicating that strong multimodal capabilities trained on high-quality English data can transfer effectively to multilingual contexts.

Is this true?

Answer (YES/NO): NO